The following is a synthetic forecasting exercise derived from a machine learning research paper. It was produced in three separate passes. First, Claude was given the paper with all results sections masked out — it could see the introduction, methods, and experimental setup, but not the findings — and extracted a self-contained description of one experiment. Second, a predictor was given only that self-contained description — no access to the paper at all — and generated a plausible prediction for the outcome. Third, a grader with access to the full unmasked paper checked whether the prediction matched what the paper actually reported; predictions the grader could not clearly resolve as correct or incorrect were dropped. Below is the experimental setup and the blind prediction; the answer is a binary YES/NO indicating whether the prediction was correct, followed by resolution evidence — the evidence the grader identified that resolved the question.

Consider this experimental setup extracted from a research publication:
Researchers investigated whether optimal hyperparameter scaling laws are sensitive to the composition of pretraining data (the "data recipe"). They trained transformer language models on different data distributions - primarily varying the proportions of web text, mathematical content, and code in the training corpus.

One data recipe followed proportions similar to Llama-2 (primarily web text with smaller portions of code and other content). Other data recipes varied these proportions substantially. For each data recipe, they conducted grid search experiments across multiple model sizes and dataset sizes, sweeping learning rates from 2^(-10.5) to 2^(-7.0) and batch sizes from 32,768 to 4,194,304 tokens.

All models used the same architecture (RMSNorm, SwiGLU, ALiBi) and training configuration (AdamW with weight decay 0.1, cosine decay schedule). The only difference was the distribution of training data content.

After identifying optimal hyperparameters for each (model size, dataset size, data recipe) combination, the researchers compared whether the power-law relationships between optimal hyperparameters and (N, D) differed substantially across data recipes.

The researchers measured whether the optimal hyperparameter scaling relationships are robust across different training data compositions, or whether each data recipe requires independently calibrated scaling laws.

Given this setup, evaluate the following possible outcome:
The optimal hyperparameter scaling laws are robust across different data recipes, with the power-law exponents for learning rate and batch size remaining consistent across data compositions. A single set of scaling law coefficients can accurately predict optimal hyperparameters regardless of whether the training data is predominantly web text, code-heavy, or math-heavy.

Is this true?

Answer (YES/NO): YES